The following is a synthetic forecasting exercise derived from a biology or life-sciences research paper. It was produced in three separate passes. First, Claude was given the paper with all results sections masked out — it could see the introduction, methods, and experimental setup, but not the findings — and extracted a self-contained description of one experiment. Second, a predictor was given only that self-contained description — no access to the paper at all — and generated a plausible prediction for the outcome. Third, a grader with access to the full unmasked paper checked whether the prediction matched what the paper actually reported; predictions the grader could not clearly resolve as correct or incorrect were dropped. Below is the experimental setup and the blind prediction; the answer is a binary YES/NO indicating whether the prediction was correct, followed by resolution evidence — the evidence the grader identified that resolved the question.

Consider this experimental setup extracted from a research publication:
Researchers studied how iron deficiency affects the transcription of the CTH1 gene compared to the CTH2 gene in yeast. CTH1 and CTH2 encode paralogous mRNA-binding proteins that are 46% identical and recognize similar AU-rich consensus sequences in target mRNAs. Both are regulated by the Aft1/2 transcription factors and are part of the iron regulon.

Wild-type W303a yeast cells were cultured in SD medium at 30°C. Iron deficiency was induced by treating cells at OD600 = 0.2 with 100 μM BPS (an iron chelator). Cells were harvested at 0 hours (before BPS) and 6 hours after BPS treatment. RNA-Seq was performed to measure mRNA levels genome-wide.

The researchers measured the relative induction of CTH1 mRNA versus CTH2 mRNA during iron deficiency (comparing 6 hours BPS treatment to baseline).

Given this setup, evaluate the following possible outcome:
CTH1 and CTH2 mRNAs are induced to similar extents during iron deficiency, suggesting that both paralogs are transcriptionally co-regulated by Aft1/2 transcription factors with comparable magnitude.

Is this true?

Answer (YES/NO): NO